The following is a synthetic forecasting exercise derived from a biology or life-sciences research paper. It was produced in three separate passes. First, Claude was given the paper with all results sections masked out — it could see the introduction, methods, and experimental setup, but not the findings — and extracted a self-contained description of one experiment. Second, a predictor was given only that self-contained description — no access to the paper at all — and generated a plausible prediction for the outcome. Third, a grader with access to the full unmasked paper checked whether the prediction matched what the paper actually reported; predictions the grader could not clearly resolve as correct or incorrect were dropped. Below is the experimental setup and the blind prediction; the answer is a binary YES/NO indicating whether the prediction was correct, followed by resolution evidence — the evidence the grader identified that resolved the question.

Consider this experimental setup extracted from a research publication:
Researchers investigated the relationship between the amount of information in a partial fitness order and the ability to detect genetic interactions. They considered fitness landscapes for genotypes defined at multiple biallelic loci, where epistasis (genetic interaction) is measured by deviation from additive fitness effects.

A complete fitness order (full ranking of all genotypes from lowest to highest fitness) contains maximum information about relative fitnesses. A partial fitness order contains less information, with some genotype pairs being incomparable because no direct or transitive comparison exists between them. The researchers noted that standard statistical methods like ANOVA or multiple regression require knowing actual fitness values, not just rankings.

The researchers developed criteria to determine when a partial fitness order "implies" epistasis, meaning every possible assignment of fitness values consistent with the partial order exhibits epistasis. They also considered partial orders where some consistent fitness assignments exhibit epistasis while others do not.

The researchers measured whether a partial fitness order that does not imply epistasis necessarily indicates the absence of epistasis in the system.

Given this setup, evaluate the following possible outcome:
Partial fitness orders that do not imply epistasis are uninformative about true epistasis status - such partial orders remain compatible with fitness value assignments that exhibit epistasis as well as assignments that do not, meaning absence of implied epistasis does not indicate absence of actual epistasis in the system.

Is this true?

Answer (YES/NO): YES